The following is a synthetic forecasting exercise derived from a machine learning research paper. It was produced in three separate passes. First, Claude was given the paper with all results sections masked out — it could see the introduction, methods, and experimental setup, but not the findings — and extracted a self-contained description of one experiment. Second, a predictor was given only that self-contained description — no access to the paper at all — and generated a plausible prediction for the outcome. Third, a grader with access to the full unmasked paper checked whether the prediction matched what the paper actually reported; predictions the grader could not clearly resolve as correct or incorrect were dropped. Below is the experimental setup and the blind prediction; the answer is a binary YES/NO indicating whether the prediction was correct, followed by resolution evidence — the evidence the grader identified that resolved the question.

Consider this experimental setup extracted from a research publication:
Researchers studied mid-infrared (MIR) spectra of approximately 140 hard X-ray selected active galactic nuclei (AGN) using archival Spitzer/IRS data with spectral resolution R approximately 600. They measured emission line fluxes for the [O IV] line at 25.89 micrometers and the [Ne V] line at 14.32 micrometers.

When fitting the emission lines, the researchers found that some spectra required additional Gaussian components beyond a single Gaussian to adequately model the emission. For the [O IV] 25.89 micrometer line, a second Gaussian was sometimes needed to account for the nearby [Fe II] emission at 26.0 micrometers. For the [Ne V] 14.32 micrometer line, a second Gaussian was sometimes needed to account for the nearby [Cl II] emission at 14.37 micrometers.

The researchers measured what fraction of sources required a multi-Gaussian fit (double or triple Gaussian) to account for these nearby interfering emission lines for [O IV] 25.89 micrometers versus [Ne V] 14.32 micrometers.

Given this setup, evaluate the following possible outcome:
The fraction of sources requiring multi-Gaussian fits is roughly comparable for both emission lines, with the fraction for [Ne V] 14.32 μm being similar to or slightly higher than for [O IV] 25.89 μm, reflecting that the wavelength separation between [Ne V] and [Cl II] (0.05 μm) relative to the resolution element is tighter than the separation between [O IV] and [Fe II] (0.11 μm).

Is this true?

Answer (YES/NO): NO